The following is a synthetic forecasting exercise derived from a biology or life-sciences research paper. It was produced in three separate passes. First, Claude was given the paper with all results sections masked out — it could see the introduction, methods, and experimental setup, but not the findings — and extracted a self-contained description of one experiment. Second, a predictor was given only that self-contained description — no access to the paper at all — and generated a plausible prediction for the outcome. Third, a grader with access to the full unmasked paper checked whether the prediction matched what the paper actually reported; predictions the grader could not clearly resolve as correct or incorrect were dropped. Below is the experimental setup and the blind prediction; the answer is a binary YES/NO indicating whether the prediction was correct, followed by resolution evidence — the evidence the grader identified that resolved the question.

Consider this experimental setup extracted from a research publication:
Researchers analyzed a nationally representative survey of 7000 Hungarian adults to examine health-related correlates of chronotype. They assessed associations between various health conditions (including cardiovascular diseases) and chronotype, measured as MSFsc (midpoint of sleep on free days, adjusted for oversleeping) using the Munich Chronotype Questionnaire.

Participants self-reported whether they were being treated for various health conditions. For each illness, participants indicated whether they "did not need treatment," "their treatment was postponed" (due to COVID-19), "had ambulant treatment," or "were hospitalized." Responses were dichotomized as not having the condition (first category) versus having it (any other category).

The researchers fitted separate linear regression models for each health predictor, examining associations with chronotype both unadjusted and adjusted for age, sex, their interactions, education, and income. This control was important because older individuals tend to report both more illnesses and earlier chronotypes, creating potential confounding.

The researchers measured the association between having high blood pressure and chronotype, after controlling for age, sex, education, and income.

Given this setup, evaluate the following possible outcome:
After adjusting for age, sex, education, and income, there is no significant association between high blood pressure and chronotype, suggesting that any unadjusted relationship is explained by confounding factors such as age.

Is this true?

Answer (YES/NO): NO